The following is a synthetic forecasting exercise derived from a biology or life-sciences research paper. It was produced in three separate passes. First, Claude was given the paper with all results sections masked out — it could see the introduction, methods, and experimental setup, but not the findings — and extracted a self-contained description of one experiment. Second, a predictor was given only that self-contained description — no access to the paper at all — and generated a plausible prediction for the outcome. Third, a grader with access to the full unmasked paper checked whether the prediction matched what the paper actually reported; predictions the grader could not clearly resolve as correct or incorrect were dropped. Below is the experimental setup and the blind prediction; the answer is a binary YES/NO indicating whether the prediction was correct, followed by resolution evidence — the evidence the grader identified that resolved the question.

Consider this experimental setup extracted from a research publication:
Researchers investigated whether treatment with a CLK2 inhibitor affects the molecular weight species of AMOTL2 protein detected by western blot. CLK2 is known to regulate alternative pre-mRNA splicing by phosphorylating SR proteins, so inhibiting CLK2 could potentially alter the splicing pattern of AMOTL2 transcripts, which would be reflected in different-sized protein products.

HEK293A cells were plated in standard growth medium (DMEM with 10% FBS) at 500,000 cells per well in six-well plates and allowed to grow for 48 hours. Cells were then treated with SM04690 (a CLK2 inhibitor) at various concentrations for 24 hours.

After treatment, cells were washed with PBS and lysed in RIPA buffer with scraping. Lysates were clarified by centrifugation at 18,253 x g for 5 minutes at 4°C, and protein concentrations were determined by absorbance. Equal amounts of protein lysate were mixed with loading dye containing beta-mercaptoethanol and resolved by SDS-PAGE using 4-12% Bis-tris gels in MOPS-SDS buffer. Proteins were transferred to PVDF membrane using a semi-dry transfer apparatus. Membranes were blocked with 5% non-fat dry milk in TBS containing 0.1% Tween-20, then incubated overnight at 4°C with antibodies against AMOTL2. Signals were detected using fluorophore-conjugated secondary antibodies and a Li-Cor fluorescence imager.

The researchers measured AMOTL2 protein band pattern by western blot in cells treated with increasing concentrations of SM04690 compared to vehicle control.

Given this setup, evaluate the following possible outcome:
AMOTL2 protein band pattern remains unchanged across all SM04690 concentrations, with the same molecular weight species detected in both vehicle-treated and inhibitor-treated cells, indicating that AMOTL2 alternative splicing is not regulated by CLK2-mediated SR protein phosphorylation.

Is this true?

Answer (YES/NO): NO